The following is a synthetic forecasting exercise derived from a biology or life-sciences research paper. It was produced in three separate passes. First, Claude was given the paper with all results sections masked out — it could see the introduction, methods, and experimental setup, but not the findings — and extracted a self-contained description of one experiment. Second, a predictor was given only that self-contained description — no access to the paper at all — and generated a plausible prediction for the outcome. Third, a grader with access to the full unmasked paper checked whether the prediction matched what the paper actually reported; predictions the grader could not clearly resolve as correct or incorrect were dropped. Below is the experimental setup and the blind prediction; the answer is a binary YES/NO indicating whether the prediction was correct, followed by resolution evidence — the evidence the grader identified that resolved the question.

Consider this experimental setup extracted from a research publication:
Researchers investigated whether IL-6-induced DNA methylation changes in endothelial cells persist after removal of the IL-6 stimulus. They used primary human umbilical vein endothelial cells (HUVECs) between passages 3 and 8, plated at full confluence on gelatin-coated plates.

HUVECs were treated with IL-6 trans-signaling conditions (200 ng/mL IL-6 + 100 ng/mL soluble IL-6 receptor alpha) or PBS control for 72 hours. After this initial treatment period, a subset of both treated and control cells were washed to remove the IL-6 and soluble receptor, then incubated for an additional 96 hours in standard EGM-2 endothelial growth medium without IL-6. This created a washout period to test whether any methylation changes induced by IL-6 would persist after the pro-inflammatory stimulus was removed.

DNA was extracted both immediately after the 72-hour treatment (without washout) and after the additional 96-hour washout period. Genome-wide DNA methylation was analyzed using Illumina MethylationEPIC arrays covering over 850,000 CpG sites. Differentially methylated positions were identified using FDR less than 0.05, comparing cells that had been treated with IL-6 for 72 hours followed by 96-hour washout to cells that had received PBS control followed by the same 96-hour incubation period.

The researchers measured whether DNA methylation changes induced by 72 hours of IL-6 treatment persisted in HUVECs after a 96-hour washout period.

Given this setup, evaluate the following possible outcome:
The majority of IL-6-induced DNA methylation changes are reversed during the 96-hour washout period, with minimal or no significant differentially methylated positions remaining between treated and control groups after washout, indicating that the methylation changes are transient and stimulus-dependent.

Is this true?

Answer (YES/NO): NO